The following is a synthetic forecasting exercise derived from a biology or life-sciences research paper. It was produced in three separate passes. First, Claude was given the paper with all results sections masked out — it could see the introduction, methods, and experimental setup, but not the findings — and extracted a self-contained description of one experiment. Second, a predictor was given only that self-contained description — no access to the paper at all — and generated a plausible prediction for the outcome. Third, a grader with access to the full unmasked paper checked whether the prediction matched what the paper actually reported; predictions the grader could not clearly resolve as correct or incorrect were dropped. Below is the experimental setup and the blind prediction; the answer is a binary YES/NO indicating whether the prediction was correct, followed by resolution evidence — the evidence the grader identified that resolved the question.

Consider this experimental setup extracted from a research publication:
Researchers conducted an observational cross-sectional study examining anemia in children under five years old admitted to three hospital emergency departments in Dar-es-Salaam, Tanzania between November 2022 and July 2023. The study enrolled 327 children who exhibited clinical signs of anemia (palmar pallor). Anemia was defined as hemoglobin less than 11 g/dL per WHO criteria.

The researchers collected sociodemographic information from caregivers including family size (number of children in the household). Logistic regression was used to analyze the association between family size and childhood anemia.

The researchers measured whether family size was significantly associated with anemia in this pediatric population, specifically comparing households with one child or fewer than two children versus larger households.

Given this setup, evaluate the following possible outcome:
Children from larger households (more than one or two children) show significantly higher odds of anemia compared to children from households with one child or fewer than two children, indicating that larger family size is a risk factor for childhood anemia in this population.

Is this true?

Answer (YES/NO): YES